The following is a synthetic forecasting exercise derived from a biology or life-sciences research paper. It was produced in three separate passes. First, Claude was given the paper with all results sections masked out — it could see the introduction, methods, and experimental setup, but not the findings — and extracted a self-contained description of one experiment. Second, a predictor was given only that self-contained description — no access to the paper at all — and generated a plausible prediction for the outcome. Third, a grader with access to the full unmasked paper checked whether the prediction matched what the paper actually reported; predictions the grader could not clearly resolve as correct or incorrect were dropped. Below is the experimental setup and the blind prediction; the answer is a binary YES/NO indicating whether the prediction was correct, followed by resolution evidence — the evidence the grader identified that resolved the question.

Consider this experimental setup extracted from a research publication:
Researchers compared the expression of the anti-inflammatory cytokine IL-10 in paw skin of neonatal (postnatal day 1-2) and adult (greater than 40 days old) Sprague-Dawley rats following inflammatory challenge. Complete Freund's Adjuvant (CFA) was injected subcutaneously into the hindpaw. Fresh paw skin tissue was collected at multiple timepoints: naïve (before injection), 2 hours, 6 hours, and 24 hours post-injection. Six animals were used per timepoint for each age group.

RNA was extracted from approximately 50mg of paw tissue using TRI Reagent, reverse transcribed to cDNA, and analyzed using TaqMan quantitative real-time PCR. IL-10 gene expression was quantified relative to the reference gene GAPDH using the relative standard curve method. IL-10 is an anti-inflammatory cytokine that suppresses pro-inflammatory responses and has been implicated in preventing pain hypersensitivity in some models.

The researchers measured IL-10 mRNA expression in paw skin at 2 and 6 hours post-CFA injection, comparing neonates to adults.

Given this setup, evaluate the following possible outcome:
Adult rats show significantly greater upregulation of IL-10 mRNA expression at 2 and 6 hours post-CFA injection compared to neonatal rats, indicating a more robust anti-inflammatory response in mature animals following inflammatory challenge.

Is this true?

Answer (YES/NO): NO